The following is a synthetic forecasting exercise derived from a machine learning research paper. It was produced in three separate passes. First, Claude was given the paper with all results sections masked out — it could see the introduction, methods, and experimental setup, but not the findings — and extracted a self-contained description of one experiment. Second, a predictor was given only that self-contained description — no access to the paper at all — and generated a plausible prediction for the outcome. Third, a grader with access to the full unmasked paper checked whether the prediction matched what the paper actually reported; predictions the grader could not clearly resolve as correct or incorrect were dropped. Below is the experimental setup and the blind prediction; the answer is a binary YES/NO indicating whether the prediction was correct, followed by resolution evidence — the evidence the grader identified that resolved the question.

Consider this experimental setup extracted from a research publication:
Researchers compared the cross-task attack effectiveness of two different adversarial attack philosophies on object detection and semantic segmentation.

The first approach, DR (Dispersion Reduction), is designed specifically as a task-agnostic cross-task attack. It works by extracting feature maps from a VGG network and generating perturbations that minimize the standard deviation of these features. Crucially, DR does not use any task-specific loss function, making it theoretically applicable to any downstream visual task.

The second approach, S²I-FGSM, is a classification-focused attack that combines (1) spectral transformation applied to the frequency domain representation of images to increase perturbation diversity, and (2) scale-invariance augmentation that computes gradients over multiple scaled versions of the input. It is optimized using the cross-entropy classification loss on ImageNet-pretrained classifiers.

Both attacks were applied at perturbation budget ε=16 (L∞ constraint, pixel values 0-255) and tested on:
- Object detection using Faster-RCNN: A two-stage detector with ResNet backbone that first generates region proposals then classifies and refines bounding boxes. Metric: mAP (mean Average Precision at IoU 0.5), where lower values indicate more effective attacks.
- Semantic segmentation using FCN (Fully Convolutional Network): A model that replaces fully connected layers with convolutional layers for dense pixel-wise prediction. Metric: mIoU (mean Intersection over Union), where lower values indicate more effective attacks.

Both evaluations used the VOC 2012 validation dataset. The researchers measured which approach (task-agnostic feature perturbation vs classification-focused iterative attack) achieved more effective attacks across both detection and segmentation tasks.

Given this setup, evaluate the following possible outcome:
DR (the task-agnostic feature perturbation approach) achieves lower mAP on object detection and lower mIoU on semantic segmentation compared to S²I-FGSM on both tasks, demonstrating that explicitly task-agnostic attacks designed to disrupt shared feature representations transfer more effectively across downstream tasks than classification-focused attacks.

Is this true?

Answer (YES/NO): NO